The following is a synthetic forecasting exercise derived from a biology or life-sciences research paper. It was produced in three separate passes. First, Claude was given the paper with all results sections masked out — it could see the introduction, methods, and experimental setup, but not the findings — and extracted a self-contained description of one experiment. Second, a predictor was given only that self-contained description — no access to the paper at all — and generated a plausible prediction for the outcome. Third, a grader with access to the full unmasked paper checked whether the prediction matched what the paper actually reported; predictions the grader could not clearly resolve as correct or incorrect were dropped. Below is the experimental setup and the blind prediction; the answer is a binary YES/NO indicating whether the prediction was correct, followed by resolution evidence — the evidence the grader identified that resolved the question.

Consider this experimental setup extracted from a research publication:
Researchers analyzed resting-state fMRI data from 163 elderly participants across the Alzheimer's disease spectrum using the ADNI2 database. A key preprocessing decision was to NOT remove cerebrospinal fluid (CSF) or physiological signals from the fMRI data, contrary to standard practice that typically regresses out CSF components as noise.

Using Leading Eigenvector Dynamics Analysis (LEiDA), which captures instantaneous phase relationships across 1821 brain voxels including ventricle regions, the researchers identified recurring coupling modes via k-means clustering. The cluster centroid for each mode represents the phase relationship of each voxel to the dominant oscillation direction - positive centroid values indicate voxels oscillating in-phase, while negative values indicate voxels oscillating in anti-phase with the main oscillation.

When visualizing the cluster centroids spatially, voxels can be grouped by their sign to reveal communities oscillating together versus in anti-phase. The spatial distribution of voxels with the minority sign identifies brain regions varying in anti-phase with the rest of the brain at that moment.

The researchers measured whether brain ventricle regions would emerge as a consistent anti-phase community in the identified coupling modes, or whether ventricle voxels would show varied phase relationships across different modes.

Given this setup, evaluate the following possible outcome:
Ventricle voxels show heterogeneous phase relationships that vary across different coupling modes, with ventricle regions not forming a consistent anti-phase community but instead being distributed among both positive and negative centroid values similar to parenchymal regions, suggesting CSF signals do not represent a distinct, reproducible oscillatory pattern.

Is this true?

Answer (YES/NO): NO